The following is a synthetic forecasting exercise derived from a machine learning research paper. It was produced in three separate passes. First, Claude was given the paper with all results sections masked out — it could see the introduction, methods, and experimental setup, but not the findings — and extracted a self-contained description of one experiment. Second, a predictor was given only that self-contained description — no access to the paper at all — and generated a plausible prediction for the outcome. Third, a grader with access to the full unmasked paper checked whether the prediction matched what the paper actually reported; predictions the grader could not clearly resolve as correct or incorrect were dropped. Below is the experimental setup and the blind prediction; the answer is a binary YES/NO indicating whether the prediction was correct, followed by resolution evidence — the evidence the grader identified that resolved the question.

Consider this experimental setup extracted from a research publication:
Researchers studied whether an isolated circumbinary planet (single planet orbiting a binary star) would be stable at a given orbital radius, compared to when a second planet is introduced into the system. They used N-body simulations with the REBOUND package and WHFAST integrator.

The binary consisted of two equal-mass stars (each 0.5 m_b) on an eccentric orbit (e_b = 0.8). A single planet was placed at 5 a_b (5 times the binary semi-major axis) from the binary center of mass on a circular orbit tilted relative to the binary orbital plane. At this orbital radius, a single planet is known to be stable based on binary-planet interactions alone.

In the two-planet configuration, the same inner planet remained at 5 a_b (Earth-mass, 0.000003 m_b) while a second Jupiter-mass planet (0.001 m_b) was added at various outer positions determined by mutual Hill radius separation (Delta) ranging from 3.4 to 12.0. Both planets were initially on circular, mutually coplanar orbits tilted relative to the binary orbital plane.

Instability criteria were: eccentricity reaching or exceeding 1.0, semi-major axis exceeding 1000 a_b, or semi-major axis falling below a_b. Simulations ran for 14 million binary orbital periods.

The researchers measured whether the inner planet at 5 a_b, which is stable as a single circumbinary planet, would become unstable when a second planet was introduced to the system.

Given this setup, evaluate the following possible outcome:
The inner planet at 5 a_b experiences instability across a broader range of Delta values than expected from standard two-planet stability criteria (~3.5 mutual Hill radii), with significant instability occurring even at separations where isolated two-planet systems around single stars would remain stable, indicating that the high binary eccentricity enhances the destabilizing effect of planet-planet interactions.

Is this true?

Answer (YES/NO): YES